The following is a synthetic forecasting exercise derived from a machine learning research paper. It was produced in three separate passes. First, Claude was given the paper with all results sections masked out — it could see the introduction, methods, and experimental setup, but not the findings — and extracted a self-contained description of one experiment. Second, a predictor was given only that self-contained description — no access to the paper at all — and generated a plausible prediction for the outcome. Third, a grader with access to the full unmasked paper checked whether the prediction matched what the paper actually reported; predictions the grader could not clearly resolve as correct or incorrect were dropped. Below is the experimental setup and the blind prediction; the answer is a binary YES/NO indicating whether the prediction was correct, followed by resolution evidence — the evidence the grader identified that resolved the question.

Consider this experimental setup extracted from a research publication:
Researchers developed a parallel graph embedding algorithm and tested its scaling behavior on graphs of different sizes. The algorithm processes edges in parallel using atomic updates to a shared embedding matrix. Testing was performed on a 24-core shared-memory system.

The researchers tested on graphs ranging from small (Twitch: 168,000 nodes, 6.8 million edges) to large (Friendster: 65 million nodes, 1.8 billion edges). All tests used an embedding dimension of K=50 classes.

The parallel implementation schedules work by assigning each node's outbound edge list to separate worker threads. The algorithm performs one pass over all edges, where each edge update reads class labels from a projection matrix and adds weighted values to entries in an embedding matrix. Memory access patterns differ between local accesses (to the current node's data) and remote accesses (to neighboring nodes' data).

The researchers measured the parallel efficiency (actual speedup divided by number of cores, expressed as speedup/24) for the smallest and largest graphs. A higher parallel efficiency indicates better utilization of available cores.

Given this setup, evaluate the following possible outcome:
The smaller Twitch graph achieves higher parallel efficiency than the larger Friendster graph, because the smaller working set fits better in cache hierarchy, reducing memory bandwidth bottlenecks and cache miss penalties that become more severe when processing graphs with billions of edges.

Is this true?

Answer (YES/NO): NO